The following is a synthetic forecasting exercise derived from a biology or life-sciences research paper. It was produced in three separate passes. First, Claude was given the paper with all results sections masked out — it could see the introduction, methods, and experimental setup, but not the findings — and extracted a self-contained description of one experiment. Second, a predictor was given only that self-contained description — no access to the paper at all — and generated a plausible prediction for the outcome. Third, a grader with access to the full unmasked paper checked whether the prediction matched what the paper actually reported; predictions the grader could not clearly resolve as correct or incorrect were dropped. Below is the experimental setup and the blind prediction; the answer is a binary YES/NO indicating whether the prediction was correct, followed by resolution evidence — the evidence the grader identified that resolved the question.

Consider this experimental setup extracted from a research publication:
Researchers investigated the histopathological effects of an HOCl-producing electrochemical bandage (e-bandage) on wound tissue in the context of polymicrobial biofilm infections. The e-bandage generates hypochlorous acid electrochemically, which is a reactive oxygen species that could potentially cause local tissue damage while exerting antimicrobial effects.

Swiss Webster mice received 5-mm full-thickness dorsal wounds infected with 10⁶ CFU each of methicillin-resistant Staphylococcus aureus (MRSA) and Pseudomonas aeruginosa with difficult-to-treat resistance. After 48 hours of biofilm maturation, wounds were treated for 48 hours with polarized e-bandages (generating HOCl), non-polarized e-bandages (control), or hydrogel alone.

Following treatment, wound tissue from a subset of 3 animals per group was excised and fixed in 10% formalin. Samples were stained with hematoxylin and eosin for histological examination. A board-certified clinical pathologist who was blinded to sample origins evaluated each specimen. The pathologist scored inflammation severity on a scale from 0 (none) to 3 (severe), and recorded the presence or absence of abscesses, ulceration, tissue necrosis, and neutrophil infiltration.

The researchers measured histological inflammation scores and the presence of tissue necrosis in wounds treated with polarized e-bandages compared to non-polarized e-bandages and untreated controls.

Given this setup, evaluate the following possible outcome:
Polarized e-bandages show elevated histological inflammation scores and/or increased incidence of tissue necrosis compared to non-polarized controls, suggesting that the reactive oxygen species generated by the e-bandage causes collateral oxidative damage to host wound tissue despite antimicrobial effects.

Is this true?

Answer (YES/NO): NO